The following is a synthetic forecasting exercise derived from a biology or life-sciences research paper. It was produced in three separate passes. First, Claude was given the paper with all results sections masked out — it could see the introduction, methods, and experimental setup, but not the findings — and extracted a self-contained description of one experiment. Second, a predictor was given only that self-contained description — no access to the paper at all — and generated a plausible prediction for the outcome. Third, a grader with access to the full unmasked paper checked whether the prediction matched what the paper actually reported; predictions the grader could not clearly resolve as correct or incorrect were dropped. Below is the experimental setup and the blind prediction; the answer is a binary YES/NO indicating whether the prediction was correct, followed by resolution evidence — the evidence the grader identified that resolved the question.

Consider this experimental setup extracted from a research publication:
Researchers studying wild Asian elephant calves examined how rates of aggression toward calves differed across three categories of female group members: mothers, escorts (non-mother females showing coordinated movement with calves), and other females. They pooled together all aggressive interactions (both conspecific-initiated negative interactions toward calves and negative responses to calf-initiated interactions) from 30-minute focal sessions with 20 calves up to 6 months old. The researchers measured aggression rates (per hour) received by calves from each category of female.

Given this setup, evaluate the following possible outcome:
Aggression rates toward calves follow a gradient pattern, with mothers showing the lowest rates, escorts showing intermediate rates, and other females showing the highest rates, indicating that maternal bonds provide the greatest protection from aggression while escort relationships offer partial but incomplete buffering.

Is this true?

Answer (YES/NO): YES